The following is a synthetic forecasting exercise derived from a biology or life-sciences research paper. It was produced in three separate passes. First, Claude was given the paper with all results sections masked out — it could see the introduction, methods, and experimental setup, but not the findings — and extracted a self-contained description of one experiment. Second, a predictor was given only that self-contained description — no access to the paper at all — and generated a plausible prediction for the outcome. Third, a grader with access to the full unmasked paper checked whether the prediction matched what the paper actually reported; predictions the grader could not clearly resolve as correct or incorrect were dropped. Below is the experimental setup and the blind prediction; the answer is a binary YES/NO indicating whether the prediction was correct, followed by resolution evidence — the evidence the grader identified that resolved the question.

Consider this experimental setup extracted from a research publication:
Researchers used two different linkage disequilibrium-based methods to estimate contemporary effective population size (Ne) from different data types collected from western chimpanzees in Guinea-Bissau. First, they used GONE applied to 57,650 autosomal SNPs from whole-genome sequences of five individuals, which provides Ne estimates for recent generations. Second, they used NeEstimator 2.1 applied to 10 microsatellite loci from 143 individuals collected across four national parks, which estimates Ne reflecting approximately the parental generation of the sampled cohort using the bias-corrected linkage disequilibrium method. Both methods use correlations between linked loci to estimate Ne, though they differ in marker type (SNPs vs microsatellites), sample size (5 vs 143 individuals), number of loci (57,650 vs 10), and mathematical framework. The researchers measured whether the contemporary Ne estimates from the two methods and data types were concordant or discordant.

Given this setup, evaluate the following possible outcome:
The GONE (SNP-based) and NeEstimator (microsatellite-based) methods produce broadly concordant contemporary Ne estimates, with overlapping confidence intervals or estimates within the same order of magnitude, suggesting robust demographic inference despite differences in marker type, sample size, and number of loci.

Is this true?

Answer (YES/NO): YES